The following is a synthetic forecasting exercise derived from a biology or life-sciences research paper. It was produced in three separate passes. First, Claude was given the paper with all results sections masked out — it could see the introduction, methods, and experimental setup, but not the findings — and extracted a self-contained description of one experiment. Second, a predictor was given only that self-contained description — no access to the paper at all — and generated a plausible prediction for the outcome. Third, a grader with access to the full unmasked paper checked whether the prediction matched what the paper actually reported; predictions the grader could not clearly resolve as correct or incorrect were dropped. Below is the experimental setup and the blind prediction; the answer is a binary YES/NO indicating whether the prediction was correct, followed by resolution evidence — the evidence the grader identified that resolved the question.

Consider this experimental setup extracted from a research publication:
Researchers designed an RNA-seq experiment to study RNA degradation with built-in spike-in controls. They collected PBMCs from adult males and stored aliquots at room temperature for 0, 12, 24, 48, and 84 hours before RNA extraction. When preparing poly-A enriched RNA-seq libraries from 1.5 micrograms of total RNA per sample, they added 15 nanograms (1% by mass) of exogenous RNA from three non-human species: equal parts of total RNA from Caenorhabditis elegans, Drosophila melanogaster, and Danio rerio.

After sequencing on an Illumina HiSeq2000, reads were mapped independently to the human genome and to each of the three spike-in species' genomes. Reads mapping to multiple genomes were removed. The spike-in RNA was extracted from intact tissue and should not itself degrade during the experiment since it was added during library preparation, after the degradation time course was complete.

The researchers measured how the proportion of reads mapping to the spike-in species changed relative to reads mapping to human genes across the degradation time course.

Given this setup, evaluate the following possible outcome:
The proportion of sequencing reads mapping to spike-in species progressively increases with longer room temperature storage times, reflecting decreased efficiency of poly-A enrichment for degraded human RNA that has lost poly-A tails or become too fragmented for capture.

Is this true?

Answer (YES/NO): YES